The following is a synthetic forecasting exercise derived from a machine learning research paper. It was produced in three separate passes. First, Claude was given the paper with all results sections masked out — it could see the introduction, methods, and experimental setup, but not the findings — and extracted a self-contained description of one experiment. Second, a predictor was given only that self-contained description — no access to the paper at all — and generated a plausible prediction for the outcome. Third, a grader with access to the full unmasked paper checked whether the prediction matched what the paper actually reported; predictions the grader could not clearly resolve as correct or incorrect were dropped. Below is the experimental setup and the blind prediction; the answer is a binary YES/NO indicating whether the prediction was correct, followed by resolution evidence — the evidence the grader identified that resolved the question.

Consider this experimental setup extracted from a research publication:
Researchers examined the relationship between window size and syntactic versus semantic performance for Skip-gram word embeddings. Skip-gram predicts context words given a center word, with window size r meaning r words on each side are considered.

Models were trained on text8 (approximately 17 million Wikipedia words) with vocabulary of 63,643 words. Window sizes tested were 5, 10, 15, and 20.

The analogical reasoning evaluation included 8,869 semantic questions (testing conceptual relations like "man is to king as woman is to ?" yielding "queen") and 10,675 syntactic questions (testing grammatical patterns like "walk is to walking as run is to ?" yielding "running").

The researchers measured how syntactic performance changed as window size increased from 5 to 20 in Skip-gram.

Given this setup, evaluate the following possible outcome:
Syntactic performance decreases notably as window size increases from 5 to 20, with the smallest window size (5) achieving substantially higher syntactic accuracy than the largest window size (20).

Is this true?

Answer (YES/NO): NO